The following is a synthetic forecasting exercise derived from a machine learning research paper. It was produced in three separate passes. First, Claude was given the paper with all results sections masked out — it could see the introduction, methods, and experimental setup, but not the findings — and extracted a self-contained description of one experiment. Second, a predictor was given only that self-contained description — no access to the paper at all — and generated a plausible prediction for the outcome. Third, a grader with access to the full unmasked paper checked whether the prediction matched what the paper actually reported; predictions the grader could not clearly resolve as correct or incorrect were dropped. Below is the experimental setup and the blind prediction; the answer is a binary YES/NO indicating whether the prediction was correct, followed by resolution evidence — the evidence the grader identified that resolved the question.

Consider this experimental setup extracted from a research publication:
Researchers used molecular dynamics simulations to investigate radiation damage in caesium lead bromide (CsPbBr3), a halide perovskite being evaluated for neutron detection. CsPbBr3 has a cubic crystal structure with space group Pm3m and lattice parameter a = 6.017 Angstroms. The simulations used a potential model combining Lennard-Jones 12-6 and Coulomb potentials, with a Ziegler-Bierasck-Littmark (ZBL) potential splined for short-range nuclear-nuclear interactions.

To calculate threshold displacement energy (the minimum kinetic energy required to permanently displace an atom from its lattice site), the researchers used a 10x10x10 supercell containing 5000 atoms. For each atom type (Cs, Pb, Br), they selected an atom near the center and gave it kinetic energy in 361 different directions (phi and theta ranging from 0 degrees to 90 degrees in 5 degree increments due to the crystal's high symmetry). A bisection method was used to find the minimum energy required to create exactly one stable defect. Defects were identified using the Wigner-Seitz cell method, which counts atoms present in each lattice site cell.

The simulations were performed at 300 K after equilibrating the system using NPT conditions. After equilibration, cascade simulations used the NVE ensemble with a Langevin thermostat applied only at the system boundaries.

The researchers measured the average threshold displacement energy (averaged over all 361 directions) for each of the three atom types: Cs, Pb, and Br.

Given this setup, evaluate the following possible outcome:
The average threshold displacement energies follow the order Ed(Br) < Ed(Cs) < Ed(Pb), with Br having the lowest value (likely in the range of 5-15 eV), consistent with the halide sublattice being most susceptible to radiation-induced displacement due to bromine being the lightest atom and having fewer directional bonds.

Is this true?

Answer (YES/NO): NO